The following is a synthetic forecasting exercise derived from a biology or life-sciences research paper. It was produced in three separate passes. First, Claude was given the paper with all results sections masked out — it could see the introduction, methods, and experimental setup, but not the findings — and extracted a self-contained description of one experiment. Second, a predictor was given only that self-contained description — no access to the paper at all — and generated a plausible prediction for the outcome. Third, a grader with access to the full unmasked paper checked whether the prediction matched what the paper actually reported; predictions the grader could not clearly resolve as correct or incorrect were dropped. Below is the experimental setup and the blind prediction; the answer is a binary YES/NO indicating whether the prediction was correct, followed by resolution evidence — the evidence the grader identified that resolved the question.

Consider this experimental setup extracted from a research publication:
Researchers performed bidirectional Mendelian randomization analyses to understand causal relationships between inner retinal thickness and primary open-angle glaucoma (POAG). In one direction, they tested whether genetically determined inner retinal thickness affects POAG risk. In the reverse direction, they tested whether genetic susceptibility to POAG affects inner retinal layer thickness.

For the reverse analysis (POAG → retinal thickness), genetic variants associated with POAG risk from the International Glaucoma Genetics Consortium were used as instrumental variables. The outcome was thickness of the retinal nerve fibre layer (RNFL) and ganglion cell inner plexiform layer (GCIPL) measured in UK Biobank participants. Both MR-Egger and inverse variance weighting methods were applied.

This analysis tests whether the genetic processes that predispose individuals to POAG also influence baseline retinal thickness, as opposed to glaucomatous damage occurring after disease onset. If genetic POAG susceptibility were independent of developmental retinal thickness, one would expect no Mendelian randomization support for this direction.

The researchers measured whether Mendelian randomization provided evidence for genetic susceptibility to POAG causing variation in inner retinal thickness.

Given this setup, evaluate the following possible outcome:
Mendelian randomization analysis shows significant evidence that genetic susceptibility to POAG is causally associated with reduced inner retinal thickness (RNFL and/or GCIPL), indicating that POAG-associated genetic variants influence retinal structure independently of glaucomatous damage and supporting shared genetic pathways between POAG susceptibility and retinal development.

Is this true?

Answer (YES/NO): NO